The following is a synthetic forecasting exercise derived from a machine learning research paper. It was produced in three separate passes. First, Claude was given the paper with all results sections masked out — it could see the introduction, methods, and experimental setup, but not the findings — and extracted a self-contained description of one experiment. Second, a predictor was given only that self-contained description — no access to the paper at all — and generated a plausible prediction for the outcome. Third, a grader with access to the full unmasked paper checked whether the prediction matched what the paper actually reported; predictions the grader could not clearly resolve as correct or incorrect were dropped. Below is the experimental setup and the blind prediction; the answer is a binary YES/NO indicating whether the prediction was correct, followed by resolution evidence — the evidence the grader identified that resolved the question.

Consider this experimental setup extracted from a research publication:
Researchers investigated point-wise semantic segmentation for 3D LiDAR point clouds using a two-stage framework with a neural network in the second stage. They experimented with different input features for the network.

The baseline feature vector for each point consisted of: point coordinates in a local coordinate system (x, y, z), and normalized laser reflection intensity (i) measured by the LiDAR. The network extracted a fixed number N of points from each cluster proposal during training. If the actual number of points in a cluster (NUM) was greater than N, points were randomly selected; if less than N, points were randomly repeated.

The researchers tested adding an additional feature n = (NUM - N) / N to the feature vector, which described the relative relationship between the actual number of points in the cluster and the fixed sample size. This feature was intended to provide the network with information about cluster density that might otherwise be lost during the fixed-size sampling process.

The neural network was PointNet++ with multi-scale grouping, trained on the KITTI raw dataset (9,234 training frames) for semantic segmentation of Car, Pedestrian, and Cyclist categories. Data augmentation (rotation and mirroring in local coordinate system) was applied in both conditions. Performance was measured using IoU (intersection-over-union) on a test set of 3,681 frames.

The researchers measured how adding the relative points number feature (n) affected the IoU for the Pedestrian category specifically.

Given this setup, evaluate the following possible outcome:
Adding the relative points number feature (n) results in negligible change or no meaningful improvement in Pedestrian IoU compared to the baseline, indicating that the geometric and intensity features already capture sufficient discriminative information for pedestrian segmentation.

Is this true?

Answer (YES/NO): NO